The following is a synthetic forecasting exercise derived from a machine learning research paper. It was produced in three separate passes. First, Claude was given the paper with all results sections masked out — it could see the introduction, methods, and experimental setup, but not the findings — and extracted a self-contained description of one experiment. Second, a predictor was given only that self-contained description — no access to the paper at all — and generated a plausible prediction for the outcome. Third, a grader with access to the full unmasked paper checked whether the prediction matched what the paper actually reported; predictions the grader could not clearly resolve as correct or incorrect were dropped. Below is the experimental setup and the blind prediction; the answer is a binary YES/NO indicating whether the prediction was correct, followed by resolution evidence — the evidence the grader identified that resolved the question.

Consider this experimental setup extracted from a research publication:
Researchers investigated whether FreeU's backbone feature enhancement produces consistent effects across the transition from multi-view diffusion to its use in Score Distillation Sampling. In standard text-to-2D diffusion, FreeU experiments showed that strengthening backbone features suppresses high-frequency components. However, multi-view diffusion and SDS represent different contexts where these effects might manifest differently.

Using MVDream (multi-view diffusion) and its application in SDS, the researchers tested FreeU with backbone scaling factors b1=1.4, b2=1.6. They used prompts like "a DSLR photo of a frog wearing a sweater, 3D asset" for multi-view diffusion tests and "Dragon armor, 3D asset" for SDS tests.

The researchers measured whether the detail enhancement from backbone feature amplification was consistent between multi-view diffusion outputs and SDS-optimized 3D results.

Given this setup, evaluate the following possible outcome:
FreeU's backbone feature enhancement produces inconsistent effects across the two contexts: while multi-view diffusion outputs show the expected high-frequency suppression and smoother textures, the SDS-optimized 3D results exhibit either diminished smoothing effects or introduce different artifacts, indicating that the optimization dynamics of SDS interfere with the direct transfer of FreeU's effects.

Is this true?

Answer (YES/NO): NO